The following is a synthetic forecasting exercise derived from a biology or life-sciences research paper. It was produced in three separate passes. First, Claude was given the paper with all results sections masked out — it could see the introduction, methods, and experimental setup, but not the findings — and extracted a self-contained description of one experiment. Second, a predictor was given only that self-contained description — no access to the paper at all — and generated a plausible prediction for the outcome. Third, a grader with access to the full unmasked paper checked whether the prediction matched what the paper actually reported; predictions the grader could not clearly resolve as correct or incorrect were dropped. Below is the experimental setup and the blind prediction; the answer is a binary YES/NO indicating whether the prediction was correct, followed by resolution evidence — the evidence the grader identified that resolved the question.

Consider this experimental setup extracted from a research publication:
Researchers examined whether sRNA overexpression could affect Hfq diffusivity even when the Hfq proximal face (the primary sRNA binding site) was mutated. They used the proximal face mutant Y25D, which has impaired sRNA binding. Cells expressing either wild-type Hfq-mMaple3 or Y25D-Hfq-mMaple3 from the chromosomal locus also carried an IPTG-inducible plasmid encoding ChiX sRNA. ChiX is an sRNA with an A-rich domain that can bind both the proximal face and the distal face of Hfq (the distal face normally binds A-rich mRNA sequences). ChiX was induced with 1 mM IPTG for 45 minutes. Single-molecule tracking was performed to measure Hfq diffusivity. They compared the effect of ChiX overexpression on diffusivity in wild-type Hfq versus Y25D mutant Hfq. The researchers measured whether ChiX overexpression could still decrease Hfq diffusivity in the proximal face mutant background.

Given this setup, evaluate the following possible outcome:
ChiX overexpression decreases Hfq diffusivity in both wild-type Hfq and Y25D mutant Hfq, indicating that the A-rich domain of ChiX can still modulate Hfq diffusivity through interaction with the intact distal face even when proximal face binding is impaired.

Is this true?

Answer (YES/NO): NO